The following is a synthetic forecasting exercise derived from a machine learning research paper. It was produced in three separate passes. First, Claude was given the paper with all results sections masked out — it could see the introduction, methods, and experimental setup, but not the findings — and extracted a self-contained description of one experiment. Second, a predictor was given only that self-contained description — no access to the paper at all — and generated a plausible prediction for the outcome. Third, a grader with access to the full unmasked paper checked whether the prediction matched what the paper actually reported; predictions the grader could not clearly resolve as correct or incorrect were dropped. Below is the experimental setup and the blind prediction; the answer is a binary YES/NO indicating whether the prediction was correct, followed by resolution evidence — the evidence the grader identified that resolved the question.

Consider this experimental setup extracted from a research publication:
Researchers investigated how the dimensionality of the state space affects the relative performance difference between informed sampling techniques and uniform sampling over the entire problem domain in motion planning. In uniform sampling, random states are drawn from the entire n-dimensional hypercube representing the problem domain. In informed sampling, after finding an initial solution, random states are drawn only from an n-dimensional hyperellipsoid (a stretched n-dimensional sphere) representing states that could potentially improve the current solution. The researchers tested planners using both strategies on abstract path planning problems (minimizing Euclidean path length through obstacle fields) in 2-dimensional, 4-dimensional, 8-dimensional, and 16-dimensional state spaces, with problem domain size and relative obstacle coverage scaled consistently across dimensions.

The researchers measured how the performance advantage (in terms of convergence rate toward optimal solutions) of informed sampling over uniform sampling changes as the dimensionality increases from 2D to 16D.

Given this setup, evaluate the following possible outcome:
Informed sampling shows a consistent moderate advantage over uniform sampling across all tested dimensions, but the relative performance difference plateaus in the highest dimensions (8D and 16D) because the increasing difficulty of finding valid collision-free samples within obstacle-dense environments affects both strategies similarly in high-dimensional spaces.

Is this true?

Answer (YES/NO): NO